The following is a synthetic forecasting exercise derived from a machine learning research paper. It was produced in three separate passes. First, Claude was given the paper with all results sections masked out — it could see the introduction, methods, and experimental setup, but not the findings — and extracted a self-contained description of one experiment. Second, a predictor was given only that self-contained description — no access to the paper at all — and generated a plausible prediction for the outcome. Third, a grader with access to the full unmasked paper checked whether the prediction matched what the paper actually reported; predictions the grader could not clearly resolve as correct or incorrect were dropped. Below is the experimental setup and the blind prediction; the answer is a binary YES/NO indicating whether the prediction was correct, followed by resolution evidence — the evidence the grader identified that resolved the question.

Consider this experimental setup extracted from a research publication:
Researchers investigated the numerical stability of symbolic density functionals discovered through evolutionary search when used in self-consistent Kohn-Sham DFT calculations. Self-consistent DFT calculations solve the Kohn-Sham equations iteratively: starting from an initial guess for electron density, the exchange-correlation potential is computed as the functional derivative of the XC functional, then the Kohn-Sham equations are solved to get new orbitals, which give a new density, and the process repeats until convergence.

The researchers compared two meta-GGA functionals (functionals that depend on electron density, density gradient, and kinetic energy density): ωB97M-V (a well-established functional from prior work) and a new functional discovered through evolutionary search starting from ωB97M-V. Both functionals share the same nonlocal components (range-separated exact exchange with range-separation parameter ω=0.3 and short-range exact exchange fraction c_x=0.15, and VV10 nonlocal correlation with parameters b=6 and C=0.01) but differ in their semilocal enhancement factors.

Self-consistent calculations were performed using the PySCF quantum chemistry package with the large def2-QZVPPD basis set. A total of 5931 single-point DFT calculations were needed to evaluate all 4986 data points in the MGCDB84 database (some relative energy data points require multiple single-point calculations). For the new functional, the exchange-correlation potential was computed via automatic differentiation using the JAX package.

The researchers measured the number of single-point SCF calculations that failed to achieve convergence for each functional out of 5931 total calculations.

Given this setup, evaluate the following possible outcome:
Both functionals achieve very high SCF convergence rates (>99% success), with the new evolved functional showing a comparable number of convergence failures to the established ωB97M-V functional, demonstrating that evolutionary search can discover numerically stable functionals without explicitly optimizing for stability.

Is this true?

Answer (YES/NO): YES